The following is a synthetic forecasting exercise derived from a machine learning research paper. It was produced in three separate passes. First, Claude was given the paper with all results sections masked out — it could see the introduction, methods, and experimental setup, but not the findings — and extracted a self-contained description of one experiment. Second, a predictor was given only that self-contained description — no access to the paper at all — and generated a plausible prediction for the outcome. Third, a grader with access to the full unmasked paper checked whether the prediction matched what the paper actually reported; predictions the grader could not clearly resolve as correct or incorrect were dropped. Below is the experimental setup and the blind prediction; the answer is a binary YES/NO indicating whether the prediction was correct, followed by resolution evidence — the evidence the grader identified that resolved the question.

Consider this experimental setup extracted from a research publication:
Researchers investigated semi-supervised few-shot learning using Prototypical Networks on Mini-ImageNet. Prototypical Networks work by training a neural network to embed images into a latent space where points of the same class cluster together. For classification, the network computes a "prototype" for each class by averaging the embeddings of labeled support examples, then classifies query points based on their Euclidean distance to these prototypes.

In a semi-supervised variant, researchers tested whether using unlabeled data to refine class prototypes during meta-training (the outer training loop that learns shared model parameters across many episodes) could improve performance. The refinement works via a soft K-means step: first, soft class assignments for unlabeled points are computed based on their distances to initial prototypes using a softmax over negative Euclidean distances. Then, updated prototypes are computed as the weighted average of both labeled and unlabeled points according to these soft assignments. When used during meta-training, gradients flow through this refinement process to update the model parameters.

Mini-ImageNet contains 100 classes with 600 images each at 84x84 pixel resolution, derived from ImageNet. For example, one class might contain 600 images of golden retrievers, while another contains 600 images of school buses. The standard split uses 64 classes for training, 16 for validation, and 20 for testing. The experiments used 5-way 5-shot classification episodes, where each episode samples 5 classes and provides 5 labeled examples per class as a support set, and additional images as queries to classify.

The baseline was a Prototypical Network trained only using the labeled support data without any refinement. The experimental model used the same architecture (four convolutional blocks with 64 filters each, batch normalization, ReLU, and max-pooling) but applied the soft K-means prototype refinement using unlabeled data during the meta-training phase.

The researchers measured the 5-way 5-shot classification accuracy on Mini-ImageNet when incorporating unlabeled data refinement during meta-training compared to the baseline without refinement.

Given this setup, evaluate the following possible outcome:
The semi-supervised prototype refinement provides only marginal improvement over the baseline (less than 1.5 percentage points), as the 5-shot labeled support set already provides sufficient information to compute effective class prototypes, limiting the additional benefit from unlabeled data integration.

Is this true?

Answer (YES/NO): YES